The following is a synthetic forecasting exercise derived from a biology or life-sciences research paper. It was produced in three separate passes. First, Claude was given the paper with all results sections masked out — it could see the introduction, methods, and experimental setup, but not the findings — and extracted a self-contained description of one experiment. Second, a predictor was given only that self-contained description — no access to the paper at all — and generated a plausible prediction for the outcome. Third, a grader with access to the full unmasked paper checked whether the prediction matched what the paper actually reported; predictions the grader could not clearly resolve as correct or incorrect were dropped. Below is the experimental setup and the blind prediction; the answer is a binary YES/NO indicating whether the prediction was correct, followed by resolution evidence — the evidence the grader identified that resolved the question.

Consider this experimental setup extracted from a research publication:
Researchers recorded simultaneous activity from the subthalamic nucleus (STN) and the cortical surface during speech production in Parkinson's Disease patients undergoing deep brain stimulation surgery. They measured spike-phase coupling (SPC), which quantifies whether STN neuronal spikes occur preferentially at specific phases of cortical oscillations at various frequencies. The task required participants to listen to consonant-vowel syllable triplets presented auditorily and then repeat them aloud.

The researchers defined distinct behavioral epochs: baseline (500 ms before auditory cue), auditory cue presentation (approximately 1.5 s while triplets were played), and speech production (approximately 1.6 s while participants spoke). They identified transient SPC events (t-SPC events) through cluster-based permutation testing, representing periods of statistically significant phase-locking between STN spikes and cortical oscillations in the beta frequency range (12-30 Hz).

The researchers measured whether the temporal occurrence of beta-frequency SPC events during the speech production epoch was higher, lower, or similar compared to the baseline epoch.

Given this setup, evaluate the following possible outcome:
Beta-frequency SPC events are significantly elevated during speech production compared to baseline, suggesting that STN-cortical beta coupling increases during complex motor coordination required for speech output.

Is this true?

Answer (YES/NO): NO